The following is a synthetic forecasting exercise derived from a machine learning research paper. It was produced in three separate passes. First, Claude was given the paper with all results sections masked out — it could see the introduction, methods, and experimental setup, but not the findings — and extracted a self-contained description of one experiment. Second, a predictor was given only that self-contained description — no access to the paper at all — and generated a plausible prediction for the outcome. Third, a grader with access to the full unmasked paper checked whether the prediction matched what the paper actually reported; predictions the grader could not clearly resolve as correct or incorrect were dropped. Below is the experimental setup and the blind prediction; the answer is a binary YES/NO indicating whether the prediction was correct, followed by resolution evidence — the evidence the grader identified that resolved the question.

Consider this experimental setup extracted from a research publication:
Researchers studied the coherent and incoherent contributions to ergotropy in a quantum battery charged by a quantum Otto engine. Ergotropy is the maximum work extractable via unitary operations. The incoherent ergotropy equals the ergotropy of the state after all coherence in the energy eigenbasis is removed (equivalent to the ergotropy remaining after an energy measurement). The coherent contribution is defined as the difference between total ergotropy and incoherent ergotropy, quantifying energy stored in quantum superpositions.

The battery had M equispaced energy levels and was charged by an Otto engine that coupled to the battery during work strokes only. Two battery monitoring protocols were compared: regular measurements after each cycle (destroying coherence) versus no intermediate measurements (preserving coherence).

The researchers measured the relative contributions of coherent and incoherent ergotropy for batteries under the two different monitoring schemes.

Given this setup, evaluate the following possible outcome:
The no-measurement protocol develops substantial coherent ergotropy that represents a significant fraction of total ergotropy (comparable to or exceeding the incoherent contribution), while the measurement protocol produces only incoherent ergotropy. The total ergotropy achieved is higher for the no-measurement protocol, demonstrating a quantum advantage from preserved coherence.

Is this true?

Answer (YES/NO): NO